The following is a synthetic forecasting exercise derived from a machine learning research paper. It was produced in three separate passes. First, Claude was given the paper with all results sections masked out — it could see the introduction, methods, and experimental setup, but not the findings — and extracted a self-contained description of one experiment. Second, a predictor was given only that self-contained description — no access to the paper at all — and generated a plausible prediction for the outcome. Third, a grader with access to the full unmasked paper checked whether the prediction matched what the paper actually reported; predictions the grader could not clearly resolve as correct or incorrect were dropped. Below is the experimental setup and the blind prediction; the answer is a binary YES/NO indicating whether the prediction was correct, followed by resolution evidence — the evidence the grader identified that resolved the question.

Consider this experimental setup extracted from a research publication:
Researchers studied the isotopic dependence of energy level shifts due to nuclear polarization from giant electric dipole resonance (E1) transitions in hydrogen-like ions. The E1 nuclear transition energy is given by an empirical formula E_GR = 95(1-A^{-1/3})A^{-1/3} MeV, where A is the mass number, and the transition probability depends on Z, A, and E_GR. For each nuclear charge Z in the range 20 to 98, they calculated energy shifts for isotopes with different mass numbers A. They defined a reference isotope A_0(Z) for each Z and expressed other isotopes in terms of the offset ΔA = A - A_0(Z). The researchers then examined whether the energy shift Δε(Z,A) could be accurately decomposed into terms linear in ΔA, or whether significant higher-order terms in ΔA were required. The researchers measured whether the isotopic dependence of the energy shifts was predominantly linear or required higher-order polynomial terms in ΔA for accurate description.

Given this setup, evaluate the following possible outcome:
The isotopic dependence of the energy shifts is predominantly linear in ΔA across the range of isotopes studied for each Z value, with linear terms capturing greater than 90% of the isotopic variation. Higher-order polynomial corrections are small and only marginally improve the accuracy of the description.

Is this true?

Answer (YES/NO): YES